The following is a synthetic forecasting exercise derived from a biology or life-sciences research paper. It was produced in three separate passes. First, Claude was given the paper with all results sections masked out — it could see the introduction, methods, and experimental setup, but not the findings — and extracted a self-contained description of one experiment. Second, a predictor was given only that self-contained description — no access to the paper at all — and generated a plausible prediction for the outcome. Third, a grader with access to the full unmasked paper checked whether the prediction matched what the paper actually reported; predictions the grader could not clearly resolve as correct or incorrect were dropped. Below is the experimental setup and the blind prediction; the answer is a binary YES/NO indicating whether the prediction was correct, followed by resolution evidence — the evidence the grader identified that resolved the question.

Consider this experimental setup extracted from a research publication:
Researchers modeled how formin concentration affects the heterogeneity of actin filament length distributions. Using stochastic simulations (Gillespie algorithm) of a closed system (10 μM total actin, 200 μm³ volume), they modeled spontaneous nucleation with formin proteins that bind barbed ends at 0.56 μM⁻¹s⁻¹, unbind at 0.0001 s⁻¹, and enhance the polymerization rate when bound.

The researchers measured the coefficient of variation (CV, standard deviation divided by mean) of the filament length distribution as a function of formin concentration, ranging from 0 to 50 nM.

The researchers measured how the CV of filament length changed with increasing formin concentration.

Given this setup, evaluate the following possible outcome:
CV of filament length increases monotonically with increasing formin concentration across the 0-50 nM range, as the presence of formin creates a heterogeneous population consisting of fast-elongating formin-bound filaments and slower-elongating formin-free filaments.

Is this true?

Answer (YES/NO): NO